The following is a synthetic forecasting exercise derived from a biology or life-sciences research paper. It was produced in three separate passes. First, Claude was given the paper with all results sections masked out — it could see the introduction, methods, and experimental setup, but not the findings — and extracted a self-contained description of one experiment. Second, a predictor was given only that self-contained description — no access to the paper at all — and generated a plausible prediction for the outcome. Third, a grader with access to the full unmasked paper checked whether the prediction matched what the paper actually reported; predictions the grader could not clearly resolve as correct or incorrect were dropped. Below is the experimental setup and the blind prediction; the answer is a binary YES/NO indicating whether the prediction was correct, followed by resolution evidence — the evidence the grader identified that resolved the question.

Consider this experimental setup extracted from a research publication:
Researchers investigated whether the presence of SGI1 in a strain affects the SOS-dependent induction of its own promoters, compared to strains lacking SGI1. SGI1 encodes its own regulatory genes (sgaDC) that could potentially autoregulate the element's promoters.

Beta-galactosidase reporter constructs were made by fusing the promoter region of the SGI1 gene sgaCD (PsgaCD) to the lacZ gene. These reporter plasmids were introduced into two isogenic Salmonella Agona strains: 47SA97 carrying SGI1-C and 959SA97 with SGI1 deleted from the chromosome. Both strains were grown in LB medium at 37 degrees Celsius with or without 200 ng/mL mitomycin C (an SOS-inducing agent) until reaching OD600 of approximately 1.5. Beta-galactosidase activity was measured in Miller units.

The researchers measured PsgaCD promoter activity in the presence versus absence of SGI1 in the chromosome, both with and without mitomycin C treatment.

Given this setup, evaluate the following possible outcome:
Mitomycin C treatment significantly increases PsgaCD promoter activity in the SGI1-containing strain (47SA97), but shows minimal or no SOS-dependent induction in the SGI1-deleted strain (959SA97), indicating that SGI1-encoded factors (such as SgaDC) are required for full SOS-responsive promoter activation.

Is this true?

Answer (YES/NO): NO